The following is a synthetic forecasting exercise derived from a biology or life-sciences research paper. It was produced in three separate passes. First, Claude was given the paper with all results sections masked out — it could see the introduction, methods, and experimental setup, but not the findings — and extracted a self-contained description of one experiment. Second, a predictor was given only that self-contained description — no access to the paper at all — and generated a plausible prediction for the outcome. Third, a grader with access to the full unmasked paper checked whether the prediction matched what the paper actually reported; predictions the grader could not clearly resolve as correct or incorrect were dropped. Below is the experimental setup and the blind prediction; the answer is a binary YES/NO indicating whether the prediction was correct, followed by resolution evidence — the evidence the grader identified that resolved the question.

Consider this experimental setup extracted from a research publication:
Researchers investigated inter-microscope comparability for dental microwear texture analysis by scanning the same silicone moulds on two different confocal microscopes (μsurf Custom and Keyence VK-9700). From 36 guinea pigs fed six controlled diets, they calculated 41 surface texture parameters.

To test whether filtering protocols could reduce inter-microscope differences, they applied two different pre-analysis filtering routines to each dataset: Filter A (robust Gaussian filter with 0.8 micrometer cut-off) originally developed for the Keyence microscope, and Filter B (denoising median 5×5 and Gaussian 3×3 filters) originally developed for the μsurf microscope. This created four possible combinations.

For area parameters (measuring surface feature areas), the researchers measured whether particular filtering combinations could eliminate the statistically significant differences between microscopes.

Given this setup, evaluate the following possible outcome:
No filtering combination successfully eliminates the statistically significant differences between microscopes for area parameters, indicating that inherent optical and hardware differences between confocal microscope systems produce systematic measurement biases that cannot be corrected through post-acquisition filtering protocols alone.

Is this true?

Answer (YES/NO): NO